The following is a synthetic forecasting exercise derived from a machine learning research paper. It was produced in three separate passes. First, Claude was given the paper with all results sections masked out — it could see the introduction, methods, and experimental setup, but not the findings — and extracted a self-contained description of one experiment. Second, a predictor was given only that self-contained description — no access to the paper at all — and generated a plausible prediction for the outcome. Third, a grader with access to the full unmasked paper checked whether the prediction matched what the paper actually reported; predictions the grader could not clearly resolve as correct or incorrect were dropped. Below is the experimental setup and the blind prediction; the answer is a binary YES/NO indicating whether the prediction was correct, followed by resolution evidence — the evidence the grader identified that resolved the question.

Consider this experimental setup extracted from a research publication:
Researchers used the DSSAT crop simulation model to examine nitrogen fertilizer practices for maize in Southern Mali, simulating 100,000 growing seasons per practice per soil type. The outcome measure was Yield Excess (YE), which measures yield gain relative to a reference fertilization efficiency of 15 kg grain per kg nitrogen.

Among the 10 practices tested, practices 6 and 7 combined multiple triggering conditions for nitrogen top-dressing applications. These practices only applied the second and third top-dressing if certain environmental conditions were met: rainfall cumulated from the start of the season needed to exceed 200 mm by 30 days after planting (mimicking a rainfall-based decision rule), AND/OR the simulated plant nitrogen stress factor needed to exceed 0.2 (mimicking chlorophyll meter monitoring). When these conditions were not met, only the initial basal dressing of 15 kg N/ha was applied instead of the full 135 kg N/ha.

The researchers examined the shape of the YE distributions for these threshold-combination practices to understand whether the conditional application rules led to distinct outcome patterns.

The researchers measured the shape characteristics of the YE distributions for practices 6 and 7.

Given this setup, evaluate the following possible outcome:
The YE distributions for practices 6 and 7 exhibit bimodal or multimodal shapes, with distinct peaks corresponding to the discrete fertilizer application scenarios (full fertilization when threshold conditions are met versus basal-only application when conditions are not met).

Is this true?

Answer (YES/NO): YES